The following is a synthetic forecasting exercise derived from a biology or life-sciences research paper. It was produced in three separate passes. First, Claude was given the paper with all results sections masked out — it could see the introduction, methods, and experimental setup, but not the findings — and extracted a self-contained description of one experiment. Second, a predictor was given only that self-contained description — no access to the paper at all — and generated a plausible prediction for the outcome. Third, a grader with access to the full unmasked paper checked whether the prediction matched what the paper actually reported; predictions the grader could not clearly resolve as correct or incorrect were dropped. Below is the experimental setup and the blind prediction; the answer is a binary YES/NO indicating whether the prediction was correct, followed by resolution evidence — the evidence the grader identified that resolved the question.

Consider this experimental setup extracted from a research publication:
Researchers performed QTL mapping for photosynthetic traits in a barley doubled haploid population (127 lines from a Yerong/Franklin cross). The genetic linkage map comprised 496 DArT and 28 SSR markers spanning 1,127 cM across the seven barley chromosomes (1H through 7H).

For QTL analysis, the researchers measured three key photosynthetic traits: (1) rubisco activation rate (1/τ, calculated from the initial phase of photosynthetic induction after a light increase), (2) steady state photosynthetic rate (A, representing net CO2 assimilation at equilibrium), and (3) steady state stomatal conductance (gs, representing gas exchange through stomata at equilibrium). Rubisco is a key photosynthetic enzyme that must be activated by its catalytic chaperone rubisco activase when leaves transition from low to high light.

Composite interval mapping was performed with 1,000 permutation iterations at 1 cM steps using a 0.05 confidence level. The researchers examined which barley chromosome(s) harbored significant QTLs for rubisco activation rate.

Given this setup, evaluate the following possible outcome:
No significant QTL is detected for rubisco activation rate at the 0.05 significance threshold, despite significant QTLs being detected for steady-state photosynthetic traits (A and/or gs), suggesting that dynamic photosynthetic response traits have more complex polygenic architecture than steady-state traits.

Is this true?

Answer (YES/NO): NO